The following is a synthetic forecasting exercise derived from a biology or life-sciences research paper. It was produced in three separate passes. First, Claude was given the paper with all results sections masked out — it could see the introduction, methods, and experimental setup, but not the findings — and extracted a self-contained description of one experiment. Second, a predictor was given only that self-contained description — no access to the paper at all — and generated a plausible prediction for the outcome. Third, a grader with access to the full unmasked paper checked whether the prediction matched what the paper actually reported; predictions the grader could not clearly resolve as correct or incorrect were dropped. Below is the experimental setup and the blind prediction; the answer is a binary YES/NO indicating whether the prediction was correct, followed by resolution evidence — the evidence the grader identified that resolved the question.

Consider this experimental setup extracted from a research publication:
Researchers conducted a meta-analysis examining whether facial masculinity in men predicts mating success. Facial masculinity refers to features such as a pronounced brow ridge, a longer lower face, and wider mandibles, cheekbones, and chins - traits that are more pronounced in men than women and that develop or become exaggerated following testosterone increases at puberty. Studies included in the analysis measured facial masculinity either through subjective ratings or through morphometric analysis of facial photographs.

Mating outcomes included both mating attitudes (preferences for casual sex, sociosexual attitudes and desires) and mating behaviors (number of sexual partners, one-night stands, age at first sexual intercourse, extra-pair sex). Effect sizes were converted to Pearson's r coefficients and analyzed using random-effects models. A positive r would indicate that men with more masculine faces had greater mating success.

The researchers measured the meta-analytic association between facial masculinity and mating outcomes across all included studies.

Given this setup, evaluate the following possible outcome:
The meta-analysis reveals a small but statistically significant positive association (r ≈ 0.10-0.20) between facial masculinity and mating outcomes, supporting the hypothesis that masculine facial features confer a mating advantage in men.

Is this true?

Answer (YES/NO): NO